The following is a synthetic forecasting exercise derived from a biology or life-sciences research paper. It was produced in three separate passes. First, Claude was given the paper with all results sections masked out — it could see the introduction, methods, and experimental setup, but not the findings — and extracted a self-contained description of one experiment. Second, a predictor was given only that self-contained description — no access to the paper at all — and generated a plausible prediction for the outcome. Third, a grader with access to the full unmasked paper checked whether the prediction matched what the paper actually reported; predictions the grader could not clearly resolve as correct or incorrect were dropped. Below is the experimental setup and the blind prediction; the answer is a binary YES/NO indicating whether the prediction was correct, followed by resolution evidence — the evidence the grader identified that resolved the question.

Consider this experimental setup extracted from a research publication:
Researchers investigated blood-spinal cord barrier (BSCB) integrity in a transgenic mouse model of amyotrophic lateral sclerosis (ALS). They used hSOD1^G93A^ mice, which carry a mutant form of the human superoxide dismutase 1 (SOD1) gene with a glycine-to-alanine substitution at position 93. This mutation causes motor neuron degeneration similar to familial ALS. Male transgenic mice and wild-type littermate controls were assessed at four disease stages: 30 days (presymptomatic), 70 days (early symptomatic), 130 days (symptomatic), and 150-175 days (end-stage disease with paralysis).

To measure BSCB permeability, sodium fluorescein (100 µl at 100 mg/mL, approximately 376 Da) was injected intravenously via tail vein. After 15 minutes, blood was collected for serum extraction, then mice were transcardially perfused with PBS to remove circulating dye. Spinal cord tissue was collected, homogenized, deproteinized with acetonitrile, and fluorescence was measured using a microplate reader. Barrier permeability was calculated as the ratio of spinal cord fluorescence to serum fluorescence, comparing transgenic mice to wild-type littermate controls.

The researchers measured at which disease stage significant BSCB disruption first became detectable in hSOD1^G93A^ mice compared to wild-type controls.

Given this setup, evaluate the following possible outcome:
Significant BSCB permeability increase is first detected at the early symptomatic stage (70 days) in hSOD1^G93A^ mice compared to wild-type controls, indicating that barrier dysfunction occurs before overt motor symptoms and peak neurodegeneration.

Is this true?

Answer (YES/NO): NO